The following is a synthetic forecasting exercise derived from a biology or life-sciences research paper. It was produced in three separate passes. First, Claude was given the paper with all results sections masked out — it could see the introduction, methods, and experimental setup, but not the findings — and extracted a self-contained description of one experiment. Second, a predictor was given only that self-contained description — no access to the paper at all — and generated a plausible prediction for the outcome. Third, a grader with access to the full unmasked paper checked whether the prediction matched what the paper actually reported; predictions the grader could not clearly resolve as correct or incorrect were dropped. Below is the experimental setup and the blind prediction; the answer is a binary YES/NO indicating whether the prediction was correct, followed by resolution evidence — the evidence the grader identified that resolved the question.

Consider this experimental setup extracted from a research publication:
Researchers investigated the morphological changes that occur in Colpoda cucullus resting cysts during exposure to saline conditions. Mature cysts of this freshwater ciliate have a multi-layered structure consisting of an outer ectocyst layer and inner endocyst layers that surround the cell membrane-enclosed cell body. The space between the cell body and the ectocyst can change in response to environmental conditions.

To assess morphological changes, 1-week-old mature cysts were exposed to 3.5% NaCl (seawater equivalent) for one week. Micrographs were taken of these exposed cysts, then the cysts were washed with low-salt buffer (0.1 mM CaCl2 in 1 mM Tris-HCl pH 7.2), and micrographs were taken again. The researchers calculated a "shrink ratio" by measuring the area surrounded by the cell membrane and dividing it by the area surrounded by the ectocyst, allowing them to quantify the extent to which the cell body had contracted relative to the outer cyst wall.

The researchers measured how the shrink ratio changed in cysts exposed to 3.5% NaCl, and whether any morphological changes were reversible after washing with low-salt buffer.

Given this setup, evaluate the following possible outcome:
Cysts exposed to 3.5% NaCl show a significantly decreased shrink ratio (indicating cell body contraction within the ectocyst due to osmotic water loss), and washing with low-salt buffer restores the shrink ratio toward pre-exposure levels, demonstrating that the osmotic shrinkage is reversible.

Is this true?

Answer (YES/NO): YES